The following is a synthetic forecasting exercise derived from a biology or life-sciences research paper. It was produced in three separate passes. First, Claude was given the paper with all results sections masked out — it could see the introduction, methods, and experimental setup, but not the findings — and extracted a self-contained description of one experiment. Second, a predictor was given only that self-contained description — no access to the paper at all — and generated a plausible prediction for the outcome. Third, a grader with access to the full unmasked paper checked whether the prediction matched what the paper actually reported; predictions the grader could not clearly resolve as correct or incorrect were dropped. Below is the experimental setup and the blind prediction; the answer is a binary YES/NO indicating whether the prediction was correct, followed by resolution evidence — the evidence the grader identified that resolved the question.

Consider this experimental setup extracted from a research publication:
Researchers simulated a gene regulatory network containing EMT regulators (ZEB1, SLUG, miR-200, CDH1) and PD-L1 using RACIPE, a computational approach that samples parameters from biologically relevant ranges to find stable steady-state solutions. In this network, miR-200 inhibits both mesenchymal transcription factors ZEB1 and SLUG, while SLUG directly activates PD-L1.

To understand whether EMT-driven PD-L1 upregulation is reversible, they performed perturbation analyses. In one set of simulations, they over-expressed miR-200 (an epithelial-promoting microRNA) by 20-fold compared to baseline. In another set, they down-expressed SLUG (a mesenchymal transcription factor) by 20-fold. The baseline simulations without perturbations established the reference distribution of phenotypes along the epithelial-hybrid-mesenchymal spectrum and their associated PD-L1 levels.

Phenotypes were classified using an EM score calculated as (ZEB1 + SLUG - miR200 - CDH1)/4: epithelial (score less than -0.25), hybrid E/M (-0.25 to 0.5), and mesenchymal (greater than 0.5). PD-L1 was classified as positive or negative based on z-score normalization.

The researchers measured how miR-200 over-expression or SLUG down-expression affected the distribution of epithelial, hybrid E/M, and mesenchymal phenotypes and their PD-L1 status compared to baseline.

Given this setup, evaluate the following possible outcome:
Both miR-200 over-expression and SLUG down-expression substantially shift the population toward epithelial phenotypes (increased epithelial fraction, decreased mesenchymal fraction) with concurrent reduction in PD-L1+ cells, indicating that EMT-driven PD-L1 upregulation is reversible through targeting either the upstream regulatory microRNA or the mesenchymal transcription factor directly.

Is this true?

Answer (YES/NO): YES